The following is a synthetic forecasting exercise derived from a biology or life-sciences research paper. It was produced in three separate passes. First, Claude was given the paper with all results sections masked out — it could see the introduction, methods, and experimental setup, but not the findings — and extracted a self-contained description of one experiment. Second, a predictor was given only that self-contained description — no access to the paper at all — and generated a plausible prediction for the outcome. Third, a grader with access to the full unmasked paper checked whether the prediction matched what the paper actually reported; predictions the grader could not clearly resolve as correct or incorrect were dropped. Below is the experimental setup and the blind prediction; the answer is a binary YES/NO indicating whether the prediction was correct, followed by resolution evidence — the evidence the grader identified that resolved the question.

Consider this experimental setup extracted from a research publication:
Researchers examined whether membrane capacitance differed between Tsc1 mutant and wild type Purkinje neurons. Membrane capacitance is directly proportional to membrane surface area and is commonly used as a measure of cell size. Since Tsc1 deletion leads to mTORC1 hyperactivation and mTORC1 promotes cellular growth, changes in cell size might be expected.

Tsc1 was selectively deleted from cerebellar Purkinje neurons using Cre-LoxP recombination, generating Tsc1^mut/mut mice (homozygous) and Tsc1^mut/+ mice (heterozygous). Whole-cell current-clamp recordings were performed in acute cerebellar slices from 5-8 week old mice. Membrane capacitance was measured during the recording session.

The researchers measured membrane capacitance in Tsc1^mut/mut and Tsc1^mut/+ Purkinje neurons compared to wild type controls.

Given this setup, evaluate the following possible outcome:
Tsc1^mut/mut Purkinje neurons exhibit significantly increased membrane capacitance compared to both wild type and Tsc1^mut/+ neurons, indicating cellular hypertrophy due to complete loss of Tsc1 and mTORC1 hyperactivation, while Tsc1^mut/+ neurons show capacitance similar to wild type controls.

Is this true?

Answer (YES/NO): NO